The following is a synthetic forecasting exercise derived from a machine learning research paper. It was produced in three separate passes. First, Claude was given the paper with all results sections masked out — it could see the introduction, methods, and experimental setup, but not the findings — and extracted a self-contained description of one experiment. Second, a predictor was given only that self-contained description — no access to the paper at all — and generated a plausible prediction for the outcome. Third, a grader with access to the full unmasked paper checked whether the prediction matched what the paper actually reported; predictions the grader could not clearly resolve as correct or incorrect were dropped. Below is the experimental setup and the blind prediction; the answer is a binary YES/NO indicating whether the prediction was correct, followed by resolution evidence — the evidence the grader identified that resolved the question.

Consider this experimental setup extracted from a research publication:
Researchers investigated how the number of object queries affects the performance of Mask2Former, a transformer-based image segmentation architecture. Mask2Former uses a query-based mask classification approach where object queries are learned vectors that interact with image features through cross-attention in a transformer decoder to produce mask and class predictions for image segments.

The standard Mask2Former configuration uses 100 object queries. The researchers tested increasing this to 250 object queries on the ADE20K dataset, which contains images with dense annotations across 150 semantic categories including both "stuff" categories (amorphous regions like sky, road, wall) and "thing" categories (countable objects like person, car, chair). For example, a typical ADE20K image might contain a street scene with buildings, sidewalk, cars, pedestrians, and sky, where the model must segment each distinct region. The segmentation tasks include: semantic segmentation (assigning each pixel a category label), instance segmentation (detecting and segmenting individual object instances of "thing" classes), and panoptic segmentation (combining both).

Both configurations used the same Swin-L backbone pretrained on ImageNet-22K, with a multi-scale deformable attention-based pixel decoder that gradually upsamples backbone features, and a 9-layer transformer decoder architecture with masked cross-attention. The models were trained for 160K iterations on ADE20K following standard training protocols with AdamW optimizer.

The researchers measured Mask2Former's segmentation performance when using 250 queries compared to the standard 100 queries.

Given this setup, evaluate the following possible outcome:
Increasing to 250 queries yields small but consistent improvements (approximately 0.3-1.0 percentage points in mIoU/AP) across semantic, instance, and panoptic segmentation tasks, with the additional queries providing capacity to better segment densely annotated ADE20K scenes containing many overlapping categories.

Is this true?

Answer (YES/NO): NO